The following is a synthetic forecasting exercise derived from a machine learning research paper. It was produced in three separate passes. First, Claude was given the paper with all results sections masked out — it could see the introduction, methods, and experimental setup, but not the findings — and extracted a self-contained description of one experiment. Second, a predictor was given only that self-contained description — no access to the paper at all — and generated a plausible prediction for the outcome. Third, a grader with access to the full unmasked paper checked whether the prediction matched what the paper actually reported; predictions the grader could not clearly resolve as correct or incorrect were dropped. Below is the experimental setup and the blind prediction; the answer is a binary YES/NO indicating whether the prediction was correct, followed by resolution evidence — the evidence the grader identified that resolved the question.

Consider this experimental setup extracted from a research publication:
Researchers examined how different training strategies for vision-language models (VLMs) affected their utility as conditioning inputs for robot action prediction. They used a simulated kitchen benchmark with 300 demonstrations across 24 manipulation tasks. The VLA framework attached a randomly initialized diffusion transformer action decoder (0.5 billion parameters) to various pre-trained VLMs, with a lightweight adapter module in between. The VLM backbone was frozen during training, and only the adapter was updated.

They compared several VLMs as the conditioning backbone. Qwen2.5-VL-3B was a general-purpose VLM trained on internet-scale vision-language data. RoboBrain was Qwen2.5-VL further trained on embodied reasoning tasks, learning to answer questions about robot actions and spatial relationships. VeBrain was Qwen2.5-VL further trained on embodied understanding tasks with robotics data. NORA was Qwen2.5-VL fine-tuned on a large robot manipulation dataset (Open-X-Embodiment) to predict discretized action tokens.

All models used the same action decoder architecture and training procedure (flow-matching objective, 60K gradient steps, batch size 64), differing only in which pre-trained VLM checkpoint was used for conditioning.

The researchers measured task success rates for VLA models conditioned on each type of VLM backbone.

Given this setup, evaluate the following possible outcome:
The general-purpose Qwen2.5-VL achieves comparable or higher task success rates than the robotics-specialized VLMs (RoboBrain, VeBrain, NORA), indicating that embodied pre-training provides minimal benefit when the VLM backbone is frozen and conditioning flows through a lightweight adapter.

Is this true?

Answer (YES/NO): NO